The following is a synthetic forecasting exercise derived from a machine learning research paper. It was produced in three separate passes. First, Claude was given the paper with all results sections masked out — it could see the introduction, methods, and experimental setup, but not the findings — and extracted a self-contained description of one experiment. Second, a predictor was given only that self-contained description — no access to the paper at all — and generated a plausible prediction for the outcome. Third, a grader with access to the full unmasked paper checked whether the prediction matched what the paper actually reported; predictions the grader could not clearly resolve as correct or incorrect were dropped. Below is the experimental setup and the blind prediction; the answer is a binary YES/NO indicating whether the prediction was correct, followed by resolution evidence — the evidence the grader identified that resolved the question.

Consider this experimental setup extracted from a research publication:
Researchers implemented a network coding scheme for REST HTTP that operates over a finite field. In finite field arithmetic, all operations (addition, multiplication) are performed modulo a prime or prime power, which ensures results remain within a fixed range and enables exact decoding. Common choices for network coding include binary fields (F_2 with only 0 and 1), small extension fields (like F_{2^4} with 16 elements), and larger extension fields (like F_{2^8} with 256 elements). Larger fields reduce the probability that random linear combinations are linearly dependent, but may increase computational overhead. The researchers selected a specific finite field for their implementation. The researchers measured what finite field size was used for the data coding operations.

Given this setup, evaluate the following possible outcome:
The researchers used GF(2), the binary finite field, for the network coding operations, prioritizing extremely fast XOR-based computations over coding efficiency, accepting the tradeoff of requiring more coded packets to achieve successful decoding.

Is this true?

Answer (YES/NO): NO